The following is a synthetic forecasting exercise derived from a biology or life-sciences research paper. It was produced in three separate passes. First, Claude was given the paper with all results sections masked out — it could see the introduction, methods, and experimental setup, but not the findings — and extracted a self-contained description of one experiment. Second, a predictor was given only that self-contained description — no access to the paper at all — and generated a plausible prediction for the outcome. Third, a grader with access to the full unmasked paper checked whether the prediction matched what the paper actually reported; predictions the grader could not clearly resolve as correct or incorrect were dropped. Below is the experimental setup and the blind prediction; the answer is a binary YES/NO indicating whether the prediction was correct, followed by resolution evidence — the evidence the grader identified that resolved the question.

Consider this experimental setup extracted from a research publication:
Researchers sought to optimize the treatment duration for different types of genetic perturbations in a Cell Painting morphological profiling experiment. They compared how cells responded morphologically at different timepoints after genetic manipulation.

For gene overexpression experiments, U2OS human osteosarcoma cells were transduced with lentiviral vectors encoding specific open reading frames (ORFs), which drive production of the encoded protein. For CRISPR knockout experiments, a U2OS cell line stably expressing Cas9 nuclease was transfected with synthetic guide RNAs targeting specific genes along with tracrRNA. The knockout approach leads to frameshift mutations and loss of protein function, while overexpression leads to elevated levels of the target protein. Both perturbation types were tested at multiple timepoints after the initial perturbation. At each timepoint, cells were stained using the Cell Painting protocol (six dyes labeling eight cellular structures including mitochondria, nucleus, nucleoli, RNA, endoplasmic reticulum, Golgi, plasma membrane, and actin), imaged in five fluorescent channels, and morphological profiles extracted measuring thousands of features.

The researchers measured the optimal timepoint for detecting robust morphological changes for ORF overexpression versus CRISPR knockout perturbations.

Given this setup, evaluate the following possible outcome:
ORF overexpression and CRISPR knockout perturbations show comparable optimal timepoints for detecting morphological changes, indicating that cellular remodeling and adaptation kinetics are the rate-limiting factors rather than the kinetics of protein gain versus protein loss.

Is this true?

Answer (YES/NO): NO